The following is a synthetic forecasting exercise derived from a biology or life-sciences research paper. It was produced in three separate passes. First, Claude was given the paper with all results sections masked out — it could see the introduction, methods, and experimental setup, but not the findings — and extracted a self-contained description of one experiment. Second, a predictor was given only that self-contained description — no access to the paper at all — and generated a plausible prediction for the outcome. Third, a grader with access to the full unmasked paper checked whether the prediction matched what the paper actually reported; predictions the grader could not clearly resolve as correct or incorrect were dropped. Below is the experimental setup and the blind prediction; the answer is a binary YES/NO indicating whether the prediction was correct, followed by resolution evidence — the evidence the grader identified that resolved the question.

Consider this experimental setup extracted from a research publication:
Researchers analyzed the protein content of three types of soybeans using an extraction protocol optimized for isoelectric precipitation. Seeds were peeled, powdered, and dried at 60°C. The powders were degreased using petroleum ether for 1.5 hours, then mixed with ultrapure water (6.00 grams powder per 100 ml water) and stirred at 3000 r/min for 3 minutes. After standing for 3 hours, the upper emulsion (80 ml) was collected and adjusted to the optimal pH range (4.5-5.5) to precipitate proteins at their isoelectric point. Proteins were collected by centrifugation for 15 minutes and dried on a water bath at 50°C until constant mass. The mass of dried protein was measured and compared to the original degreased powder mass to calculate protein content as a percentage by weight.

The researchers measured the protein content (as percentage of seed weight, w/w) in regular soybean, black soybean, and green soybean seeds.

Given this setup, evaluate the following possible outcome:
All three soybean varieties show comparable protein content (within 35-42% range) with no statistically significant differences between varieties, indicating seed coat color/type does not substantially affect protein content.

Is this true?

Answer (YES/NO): NO